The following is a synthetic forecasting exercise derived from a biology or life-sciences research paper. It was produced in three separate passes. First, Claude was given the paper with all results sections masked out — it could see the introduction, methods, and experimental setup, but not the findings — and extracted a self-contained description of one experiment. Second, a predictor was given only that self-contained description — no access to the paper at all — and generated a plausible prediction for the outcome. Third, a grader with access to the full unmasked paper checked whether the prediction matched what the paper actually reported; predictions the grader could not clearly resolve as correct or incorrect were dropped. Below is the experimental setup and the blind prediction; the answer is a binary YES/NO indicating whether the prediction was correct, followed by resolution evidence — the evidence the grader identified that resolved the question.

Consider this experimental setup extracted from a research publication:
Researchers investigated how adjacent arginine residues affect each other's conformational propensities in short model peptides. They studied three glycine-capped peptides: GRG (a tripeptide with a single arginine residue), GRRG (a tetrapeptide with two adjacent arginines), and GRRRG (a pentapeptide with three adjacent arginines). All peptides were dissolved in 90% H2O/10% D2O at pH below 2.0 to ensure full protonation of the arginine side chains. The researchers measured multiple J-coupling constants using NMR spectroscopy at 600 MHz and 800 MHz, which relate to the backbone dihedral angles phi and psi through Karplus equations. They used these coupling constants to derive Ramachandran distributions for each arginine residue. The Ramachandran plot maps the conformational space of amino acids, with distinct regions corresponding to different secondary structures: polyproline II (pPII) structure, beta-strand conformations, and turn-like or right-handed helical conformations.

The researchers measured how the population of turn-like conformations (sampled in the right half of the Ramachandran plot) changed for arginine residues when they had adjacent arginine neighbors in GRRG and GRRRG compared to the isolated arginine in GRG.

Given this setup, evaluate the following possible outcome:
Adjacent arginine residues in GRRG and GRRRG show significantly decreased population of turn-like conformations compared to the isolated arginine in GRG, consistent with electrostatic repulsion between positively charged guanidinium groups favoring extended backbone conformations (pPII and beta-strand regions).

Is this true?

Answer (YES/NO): NO